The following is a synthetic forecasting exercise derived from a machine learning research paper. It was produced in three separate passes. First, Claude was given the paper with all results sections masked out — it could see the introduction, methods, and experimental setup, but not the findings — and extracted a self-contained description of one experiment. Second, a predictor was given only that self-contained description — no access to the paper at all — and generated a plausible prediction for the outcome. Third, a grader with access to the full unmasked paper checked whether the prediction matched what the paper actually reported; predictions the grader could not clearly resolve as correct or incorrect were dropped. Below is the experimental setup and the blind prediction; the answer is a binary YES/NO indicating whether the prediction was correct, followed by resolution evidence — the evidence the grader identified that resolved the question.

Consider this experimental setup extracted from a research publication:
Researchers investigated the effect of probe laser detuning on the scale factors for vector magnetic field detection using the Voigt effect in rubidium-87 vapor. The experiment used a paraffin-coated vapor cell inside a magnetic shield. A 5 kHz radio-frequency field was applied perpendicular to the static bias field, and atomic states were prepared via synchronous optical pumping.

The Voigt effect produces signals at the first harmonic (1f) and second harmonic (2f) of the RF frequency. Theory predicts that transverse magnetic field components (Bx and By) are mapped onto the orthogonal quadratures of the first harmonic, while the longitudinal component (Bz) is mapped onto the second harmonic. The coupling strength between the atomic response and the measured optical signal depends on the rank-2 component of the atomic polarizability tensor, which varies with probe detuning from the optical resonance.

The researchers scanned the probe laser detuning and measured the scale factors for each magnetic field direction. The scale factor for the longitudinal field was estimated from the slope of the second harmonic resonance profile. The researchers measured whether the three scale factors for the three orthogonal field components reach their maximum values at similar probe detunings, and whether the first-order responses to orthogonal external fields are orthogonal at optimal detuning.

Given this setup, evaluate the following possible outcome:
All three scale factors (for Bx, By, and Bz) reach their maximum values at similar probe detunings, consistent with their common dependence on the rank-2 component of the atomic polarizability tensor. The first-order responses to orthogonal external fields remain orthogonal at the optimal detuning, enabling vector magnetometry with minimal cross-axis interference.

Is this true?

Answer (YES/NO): YES